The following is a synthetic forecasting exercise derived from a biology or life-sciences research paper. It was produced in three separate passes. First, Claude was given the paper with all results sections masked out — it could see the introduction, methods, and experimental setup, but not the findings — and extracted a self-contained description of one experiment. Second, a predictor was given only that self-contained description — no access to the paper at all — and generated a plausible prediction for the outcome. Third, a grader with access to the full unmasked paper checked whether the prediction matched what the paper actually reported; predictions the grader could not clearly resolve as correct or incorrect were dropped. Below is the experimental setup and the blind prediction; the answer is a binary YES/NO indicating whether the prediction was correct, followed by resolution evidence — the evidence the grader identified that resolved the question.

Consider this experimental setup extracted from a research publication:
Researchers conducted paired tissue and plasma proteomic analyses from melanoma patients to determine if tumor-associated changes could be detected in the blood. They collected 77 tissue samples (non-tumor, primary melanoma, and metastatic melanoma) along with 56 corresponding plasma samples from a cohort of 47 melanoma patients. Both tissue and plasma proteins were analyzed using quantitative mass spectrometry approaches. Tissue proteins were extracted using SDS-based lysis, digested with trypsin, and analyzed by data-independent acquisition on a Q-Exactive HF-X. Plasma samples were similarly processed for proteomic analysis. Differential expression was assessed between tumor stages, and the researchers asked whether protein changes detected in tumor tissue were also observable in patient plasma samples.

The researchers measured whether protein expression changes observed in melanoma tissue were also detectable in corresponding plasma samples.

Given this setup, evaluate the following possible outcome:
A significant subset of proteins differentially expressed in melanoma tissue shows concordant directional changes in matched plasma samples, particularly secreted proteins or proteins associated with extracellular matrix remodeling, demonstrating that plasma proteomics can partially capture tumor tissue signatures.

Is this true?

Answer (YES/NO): YES